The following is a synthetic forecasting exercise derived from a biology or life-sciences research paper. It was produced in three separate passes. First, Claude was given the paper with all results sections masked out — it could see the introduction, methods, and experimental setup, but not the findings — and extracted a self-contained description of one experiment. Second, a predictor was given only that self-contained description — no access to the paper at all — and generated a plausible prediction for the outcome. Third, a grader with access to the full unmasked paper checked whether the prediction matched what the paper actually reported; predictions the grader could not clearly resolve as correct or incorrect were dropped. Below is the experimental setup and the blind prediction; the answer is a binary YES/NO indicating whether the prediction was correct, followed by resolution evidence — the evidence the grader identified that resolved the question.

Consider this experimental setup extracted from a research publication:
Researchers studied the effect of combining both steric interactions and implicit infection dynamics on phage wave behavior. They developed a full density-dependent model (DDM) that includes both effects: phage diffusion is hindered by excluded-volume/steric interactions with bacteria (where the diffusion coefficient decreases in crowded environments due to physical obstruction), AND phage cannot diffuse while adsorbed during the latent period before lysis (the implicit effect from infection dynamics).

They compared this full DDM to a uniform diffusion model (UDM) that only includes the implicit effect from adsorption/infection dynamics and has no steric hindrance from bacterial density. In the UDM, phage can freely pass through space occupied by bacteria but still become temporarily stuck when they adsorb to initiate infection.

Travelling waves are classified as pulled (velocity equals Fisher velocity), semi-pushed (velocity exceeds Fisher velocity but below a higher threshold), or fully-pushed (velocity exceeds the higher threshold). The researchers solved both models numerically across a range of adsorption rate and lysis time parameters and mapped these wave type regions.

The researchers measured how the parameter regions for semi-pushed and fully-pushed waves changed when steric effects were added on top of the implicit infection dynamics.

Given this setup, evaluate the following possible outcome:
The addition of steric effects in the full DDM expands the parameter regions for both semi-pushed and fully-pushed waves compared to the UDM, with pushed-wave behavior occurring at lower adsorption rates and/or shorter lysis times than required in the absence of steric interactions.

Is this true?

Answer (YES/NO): YES